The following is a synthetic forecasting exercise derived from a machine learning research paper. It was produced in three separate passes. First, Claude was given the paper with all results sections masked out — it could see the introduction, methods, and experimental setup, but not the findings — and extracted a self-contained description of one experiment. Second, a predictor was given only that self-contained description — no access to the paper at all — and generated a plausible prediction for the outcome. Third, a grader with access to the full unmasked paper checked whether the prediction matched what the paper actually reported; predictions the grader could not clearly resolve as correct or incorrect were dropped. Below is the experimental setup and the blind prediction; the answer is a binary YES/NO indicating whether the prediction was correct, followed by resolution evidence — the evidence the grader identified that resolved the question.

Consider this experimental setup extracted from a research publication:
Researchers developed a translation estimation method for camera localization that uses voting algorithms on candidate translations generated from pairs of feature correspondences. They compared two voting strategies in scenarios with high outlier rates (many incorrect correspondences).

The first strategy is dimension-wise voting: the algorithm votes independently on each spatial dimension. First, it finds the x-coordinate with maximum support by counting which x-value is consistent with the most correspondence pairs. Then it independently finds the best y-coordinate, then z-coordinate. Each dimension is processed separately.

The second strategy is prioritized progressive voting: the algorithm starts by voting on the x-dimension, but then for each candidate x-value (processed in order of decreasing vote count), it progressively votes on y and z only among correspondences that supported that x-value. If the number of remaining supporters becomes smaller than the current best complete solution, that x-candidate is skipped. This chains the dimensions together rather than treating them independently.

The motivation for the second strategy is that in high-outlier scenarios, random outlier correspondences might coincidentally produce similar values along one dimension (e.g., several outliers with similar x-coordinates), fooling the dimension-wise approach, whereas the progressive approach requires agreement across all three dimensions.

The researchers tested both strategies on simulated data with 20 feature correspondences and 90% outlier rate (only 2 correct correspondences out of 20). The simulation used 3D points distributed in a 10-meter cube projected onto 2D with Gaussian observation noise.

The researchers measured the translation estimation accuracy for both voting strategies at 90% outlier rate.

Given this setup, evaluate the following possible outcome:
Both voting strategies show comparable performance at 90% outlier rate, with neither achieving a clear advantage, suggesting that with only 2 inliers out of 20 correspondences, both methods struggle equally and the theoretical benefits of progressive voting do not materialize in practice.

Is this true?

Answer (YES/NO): NO